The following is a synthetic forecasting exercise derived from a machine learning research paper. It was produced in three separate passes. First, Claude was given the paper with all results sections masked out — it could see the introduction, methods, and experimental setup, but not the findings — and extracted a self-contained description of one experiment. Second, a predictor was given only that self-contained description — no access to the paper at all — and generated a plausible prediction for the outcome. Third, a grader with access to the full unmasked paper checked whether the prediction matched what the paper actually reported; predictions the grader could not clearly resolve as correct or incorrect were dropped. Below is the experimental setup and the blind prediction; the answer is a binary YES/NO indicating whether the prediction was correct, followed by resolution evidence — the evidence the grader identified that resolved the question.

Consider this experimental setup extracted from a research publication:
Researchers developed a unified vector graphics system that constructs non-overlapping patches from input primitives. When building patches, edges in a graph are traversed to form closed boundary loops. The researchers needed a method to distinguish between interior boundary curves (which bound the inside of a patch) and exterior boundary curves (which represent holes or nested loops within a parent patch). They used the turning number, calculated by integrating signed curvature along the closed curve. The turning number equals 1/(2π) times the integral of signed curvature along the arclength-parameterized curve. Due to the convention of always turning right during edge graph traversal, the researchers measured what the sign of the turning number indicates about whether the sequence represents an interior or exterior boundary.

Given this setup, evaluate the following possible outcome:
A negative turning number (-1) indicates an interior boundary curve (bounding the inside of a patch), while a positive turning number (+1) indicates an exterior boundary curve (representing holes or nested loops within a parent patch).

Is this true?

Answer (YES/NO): YES